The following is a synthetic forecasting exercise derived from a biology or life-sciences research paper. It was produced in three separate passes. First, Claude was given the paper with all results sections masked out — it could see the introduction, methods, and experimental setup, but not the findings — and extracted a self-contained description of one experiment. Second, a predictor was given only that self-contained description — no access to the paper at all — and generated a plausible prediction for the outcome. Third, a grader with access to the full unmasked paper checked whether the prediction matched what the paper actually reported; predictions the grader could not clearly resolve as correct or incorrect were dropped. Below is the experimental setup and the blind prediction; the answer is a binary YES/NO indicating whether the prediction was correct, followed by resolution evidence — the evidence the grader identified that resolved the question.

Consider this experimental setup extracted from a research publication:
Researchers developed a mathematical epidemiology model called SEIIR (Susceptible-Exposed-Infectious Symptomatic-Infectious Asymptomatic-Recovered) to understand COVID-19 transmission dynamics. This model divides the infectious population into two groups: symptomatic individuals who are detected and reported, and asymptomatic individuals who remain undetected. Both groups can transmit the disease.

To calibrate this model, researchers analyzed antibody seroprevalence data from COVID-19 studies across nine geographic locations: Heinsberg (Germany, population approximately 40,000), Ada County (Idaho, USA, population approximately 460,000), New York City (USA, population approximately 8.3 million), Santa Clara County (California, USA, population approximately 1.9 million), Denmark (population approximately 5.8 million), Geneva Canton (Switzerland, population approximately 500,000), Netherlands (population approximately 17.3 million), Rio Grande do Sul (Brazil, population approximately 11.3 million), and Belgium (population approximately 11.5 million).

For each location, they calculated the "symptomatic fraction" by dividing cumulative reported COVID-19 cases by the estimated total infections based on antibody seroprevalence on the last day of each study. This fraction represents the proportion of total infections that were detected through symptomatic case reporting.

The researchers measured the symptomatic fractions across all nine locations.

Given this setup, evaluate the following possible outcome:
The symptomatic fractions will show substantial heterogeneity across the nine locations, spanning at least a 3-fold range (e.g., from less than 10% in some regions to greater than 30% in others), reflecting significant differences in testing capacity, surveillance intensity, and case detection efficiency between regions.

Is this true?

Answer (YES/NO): YES